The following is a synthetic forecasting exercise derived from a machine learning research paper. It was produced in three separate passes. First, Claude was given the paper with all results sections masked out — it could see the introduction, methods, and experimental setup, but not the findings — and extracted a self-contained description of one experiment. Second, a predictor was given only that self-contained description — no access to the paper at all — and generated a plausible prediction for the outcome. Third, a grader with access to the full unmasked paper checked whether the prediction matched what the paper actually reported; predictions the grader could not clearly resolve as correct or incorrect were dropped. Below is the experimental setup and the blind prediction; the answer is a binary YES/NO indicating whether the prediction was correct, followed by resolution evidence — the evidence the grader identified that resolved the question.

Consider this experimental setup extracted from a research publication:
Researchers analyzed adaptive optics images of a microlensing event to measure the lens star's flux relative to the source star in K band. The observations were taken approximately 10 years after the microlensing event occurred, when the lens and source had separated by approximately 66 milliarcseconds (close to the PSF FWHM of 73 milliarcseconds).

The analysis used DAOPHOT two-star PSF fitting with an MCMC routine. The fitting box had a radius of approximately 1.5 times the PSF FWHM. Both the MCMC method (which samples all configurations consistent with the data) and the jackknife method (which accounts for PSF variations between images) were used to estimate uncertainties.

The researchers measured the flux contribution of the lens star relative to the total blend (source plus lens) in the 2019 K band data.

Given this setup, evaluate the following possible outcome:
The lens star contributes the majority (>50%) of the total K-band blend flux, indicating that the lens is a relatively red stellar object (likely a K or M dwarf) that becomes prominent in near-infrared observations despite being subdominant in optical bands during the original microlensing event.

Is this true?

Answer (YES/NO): NO